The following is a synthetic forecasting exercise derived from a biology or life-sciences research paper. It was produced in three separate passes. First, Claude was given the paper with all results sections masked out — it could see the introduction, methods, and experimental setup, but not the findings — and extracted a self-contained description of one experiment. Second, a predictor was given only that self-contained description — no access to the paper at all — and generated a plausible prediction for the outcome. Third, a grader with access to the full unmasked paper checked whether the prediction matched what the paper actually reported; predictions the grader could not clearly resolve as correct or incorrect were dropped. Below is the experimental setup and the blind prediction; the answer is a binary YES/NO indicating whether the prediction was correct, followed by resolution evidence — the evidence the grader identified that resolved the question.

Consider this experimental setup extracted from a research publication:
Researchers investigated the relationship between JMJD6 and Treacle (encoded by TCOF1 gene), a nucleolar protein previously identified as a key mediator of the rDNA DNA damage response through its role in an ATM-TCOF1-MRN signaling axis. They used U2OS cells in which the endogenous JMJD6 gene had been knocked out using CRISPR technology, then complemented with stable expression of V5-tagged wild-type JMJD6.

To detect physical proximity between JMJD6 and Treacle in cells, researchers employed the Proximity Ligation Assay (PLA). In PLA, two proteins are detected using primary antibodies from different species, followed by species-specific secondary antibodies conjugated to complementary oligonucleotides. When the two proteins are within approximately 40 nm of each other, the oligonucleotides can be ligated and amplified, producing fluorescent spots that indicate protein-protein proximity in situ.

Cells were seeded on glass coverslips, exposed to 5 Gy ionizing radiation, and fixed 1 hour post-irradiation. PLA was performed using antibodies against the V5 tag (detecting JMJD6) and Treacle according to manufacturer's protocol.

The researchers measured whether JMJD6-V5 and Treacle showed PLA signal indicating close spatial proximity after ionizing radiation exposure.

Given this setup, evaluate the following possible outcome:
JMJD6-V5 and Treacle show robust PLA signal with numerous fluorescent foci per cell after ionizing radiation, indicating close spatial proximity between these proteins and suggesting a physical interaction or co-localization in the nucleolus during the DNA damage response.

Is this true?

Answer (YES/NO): YES